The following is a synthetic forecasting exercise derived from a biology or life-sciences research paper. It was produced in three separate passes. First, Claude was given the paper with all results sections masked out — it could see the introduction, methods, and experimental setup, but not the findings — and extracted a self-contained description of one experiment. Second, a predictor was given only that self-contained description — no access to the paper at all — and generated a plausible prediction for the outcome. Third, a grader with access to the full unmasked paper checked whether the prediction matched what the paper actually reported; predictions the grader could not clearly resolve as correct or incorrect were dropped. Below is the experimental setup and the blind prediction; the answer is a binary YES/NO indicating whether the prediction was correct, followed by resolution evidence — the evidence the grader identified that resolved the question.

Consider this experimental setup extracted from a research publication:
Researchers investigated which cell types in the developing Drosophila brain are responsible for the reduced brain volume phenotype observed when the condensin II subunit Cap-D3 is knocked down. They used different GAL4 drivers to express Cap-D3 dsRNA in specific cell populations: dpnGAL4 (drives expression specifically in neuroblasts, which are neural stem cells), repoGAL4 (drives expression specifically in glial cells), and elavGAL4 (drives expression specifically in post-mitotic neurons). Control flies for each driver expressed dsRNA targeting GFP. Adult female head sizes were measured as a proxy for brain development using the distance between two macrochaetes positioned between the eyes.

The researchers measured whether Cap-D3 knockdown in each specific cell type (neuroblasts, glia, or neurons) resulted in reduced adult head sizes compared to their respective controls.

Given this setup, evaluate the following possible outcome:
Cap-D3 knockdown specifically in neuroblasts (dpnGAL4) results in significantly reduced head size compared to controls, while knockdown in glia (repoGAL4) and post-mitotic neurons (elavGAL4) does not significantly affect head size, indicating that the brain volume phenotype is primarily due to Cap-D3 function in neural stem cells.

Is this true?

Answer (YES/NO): NO